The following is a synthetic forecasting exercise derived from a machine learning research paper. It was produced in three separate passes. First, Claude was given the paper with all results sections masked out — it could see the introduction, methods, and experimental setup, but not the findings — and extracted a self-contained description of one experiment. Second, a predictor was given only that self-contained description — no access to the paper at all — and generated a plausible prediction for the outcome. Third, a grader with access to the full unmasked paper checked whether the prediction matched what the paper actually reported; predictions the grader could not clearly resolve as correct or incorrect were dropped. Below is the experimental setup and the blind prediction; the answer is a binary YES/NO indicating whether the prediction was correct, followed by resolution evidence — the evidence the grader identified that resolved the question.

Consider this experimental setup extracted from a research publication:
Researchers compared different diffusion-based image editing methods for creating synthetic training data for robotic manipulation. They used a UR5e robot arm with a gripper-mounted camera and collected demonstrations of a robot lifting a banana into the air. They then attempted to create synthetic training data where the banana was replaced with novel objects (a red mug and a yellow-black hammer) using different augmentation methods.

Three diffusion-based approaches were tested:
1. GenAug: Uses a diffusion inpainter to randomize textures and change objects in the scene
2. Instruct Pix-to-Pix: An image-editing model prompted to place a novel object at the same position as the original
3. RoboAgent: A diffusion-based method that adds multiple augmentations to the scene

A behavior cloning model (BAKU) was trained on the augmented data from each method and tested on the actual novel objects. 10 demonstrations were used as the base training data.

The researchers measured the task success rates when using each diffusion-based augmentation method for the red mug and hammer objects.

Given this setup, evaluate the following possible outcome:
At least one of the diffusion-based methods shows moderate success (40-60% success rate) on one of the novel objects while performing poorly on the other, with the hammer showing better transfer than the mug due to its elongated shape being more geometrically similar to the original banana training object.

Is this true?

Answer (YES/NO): NO